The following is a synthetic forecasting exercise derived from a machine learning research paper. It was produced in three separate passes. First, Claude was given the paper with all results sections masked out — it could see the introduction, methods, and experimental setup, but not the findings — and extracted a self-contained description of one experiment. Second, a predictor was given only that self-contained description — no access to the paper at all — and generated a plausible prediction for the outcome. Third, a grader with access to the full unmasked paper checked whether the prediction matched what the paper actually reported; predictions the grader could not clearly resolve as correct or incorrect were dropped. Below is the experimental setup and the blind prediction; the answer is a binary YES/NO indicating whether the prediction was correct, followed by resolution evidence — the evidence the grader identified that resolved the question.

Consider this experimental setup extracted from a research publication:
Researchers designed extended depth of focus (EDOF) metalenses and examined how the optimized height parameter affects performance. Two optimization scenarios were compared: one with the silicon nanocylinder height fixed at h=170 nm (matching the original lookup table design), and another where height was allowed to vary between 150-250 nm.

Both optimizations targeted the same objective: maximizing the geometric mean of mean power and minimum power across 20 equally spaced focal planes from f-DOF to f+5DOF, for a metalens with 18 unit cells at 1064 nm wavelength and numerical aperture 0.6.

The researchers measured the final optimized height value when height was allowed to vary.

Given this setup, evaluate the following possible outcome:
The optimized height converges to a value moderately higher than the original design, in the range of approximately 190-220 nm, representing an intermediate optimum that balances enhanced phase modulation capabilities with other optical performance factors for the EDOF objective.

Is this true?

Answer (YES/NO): YES